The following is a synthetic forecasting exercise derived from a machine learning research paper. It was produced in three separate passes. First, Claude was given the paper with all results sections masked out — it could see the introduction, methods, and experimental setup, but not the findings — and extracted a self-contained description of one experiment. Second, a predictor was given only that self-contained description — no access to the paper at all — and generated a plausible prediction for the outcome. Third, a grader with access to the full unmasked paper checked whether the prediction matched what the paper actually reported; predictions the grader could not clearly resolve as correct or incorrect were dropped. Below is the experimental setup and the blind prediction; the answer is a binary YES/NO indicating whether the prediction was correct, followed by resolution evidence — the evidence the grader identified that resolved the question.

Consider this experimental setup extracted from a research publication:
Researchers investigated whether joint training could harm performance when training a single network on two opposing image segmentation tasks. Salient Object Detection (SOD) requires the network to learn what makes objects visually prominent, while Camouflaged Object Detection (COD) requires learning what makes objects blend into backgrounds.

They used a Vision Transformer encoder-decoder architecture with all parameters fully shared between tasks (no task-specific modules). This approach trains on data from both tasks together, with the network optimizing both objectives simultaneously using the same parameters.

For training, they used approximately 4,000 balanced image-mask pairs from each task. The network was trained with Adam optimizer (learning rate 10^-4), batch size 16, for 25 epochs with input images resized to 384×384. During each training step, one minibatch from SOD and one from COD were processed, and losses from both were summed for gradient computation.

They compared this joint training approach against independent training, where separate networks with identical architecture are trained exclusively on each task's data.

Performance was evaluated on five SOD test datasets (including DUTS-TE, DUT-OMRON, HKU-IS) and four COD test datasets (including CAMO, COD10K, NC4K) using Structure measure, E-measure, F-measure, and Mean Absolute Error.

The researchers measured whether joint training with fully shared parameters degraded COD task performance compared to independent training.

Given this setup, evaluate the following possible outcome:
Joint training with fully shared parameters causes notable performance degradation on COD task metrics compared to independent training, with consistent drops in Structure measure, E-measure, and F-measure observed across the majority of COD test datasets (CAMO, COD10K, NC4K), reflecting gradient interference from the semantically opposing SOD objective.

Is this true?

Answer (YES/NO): YES